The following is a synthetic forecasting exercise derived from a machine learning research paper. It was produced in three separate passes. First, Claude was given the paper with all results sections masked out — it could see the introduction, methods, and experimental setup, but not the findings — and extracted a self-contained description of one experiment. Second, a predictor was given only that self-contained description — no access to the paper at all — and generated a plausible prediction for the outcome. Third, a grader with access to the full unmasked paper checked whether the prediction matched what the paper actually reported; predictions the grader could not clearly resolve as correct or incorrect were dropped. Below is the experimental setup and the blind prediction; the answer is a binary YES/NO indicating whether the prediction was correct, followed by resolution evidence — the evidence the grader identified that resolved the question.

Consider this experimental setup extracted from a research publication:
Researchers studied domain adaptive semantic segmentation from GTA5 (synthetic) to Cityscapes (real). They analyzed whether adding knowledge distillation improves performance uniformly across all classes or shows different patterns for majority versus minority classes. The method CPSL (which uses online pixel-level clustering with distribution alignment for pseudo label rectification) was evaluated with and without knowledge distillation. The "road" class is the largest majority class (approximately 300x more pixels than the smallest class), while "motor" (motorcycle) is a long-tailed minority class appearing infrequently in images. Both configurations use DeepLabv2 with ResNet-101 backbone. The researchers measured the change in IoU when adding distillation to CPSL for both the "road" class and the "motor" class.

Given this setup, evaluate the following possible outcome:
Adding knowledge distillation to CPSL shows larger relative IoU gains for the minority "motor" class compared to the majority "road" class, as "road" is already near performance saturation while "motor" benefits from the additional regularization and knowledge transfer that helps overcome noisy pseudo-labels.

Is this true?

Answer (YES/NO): YES